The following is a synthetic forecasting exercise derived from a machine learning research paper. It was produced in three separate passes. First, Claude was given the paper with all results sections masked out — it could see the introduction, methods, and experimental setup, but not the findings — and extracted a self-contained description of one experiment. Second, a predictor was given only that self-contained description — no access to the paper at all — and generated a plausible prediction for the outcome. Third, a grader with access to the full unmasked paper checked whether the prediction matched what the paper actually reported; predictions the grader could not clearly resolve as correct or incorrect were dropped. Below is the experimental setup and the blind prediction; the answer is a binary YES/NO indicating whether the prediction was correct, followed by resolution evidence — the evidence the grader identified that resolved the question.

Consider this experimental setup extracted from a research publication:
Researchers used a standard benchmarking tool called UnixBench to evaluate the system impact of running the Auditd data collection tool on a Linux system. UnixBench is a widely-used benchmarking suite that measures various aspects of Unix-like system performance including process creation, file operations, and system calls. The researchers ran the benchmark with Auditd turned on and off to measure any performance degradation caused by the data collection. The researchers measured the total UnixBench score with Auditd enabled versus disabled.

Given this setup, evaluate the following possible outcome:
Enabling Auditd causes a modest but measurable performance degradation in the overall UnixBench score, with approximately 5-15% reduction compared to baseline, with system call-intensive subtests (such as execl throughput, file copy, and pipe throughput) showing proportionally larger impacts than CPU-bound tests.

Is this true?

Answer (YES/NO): NO